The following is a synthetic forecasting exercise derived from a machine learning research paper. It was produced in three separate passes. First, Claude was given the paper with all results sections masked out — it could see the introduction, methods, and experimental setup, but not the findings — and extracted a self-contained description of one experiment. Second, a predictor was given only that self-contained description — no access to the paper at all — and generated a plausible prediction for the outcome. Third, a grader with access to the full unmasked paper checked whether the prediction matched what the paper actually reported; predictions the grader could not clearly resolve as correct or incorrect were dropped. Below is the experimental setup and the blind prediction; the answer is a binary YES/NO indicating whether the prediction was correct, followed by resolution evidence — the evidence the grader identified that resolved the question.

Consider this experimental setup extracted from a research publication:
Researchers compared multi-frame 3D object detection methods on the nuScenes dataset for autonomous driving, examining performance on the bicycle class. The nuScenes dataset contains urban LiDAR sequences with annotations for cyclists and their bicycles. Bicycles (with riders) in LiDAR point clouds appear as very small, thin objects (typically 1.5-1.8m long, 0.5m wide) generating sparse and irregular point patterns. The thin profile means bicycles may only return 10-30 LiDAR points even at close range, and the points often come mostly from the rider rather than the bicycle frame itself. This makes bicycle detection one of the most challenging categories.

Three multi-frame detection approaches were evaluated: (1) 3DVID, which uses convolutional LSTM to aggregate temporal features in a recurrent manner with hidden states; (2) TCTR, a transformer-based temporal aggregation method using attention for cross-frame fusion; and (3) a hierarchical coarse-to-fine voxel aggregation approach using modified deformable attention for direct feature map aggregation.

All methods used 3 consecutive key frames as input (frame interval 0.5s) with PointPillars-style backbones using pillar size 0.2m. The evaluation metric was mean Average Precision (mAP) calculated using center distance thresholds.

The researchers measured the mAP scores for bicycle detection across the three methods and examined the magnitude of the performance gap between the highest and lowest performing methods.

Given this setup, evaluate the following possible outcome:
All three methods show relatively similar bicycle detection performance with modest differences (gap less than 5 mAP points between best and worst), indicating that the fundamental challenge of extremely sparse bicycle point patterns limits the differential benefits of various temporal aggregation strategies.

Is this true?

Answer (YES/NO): NO